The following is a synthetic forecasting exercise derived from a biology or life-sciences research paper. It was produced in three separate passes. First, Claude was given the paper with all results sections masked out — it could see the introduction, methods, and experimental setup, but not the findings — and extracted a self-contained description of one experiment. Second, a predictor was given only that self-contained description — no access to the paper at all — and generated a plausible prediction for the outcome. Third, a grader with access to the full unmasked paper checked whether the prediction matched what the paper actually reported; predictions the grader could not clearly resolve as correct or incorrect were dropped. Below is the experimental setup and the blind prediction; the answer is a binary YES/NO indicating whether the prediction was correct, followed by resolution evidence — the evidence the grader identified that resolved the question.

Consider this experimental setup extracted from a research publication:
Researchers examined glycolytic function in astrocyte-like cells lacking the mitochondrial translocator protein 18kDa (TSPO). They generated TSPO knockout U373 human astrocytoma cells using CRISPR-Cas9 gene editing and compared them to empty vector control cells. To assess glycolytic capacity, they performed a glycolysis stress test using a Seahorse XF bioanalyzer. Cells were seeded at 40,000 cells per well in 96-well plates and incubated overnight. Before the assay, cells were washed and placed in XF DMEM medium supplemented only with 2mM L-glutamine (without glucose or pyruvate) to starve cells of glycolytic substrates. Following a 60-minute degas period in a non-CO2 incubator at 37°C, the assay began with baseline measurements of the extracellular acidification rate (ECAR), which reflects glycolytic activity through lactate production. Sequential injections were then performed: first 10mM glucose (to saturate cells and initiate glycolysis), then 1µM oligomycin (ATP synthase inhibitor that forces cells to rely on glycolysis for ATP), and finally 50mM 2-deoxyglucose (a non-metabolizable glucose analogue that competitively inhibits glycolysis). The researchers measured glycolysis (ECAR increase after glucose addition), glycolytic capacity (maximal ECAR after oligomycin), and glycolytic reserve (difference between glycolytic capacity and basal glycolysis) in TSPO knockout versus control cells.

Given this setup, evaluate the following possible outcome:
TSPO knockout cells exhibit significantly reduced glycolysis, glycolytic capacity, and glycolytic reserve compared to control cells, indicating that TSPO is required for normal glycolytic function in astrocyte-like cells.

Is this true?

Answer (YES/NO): NO